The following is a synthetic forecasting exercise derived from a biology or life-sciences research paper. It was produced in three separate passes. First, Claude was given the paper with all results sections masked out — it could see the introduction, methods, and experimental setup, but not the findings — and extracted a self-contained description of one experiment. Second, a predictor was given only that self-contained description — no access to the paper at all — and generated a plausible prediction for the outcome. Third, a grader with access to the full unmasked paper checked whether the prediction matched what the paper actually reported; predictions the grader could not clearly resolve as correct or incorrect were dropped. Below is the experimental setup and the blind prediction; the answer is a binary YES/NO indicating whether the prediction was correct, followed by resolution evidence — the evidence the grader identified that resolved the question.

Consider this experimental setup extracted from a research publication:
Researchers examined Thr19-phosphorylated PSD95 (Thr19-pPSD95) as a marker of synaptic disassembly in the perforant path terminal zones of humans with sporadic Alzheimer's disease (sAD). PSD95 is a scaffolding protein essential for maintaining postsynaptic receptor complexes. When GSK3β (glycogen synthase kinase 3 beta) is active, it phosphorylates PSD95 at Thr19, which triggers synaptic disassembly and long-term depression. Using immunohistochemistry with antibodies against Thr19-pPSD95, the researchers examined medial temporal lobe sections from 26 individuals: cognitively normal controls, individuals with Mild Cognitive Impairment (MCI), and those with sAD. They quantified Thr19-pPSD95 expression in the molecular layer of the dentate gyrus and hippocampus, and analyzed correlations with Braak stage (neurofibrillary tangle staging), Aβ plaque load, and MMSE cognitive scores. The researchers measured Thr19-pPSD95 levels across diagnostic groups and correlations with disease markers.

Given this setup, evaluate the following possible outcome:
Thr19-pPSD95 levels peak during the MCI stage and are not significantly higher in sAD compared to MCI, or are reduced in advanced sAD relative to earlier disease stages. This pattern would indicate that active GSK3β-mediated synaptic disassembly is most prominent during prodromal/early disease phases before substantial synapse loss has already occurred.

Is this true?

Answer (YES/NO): NO